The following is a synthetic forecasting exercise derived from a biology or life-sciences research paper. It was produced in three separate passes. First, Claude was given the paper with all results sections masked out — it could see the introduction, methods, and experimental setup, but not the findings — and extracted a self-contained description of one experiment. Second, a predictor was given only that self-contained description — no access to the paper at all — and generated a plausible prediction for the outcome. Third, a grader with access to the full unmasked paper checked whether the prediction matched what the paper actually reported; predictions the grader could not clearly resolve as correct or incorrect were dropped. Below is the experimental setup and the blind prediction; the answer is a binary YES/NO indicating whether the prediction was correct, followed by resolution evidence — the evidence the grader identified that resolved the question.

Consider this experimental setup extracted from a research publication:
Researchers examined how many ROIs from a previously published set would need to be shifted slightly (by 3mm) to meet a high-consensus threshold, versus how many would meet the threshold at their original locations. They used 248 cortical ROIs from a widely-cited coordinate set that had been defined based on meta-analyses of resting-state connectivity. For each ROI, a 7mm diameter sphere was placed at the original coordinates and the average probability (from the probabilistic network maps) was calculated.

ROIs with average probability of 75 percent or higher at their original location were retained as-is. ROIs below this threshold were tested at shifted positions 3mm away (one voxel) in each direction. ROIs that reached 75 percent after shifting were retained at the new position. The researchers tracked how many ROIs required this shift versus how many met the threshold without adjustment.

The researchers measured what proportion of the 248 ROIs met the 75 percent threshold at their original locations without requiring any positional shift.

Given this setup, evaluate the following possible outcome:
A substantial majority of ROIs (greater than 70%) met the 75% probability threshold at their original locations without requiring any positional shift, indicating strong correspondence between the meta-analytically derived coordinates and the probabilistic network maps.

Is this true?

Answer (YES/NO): NO